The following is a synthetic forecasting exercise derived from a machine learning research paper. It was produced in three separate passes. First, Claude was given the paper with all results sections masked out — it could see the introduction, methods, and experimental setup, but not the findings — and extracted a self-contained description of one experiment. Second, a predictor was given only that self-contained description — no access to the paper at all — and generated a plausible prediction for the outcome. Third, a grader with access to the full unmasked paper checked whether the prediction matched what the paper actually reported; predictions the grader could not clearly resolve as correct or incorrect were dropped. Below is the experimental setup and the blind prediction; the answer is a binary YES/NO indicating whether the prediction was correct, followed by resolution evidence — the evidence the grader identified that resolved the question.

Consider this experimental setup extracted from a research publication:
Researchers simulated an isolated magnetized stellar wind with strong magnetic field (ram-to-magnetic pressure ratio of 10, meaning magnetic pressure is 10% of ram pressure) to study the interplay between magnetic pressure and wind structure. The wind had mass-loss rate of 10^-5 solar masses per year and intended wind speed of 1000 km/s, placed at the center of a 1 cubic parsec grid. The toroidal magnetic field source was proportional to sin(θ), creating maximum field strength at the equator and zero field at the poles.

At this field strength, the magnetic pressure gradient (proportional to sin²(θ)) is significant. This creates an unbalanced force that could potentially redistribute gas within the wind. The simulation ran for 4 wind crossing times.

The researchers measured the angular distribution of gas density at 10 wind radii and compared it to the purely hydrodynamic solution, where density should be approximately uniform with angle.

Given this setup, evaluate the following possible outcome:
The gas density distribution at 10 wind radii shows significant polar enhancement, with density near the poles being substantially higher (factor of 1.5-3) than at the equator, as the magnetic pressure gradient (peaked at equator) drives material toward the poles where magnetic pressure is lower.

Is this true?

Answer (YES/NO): NO